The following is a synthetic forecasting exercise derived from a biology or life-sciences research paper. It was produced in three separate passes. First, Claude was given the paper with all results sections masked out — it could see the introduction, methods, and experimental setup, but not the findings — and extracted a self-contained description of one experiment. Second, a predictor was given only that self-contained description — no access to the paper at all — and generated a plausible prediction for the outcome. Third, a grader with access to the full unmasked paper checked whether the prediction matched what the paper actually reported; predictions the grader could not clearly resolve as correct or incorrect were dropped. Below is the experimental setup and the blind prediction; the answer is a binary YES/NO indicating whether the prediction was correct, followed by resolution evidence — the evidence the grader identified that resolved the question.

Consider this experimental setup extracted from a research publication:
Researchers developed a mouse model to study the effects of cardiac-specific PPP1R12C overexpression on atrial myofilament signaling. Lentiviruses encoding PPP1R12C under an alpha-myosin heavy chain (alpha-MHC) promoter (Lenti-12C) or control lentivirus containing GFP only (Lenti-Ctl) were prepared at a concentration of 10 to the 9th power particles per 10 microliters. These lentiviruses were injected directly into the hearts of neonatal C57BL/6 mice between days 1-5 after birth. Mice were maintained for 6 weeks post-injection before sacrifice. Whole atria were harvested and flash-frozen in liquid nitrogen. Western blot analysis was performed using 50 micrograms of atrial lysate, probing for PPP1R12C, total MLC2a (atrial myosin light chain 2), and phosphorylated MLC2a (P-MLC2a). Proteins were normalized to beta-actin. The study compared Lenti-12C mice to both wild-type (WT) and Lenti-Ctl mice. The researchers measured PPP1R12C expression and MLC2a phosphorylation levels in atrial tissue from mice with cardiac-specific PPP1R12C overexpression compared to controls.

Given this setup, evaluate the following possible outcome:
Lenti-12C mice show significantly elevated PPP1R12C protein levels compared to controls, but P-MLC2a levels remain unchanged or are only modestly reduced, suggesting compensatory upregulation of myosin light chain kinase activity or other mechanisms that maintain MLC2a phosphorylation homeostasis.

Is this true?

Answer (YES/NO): NO